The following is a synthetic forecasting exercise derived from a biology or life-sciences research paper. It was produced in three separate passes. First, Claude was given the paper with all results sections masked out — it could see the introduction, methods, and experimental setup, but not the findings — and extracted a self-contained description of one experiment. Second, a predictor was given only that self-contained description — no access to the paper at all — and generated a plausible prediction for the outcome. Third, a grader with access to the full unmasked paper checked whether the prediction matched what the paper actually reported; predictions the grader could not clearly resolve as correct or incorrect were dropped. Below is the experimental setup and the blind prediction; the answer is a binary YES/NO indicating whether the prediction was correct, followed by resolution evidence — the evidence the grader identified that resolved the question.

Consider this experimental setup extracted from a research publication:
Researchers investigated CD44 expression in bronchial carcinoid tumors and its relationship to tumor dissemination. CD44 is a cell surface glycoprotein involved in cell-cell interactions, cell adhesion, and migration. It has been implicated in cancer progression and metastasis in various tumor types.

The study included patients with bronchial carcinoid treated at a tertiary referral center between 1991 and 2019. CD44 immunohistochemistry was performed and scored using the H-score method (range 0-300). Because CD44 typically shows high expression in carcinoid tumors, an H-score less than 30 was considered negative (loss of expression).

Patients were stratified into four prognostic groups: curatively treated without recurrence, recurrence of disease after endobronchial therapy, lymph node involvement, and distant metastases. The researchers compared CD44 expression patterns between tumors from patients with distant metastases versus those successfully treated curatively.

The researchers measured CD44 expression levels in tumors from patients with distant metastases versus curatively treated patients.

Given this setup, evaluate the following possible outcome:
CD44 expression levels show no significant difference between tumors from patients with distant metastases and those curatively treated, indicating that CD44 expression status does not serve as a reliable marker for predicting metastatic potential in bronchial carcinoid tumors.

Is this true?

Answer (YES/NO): NO